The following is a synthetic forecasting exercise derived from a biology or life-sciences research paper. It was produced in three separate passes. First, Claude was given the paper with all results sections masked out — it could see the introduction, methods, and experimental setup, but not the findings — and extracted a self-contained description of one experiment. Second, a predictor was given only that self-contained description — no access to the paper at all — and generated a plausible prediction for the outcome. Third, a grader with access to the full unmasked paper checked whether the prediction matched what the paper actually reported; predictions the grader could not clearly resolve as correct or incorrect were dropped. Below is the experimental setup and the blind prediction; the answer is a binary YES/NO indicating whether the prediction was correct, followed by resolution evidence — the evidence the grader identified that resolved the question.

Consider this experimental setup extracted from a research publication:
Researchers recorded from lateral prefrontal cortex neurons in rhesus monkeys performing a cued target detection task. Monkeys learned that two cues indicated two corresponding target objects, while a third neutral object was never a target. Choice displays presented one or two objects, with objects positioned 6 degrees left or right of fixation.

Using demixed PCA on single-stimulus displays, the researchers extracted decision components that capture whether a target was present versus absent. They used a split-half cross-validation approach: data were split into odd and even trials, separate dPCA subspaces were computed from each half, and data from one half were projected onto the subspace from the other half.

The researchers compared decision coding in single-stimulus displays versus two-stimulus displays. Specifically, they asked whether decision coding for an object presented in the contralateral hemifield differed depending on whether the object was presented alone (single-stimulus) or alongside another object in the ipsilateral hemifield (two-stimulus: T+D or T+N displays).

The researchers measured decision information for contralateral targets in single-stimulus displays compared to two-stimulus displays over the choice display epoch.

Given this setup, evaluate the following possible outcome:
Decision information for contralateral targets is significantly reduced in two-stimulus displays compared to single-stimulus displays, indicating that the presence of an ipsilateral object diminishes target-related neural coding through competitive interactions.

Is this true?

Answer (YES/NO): NO